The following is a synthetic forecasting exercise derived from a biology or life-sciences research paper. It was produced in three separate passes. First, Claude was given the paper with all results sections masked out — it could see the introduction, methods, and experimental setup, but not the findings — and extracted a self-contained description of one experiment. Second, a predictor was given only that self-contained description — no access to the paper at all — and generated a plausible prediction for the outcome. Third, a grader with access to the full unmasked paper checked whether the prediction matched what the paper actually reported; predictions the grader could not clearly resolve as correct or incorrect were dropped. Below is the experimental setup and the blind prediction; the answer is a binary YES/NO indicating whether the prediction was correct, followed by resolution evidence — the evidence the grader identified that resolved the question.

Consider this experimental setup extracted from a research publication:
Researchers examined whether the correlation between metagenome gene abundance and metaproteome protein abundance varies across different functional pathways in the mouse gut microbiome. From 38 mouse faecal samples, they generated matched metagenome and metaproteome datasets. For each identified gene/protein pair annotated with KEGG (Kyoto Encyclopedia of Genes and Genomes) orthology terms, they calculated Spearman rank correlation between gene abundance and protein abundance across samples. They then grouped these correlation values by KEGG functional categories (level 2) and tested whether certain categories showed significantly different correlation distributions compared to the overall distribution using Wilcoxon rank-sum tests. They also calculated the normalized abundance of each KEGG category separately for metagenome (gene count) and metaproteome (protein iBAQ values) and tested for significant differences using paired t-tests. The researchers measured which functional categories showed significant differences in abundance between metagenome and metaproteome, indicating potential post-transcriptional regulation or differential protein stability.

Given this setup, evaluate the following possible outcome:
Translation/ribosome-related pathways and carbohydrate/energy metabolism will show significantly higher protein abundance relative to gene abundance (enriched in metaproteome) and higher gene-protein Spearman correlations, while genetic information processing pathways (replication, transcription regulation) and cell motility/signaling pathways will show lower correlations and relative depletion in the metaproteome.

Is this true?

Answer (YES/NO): NO